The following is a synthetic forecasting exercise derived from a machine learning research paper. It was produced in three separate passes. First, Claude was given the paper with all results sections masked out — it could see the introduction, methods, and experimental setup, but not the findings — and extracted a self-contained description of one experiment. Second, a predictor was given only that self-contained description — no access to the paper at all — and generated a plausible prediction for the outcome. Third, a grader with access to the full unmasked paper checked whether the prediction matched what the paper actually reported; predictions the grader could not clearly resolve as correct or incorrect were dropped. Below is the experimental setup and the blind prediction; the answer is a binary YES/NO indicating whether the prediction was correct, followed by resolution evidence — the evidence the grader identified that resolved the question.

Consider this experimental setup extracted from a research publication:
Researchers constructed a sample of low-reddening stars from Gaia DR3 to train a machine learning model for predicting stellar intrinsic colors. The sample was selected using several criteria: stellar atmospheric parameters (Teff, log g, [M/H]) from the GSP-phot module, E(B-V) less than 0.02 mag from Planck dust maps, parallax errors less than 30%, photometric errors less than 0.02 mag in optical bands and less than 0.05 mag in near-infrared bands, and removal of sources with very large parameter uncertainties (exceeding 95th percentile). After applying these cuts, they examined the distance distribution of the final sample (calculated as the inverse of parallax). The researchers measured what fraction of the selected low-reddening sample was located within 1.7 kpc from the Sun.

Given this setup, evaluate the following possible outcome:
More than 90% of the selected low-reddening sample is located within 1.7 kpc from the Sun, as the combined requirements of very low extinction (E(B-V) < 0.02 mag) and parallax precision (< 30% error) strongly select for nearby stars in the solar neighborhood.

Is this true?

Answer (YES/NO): YES